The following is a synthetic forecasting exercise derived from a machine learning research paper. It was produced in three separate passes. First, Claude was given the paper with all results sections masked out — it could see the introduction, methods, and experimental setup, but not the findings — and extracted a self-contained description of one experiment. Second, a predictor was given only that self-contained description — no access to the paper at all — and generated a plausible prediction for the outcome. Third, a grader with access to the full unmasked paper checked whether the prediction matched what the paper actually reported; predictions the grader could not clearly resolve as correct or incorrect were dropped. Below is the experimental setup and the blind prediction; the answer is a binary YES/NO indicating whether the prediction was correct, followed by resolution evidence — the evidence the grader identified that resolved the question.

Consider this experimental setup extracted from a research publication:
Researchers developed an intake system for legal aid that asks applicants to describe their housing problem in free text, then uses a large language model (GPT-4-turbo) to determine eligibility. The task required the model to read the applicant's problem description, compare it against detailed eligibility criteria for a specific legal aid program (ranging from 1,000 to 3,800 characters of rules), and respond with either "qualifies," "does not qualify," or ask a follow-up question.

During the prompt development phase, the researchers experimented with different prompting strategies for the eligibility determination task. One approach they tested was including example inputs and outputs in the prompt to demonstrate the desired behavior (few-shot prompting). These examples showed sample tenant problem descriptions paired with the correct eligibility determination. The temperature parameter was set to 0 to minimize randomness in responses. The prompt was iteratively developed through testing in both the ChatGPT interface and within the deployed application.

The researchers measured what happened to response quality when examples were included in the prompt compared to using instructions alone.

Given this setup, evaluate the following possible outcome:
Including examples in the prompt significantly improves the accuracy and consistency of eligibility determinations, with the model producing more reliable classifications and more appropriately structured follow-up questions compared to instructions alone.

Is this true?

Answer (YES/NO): NO